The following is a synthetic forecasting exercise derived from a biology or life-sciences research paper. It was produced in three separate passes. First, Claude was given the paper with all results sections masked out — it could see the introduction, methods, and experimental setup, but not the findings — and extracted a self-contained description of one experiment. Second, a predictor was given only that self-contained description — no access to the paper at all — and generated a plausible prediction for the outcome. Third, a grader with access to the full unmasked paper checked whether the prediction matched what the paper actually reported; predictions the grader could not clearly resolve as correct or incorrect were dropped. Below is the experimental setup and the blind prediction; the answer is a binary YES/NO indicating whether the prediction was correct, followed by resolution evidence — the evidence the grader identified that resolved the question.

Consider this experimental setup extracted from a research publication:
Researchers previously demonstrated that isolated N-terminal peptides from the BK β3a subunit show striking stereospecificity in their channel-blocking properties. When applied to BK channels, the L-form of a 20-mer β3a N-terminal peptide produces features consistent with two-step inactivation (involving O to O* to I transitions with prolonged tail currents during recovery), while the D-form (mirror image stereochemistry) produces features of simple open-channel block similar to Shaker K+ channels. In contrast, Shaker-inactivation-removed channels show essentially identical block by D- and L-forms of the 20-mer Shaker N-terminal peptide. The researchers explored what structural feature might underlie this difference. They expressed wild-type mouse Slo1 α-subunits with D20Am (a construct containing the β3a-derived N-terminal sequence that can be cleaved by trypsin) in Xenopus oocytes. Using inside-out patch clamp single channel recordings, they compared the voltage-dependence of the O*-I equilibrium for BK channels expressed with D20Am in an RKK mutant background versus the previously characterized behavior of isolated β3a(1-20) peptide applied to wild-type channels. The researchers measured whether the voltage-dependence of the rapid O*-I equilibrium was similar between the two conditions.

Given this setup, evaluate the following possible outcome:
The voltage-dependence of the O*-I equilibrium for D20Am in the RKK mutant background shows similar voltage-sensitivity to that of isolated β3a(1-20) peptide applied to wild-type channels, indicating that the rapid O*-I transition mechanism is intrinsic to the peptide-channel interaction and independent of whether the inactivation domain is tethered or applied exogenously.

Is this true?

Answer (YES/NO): YES